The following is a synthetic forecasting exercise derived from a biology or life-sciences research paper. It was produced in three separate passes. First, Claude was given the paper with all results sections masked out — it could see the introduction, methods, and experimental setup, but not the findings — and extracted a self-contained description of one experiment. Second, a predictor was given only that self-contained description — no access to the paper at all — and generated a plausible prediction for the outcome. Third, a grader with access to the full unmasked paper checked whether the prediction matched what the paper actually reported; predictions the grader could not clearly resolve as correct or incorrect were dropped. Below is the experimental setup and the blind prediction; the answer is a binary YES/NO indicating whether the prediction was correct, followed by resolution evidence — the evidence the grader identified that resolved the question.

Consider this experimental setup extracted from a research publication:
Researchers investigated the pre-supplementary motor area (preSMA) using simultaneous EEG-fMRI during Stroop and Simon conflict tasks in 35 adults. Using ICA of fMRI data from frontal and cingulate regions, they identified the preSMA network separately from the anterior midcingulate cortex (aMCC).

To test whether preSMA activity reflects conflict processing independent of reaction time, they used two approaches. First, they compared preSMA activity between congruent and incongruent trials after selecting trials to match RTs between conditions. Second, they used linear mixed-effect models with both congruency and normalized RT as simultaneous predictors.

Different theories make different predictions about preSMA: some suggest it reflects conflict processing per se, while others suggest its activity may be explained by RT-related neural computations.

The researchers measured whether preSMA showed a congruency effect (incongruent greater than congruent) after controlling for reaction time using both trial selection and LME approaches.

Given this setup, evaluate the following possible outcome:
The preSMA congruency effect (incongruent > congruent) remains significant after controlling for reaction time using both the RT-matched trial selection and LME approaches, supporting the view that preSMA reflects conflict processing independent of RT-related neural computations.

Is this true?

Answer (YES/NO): YES